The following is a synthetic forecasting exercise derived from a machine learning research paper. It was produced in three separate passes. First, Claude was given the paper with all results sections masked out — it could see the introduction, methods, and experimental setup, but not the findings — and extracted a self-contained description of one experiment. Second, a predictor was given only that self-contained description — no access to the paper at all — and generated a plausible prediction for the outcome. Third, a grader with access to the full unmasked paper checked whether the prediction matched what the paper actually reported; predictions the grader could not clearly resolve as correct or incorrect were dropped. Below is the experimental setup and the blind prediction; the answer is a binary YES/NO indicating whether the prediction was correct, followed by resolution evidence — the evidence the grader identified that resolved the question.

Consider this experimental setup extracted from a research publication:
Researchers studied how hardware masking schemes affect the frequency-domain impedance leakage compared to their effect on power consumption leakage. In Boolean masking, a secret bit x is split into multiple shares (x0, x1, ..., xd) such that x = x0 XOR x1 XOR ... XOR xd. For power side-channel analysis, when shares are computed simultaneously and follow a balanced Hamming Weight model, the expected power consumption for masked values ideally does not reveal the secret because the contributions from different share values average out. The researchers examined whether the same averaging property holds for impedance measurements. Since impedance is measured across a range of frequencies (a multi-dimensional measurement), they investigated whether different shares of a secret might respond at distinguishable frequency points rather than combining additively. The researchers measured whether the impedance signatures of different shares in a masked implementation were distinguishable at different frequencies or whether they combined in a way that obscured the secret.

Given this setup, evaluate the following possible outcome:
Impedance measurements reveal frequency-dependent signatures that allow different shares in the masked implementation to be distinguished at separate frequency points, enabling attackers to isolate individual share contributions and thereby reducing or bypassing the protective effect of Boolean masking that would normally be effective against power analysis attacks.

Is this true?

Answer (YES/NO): YES